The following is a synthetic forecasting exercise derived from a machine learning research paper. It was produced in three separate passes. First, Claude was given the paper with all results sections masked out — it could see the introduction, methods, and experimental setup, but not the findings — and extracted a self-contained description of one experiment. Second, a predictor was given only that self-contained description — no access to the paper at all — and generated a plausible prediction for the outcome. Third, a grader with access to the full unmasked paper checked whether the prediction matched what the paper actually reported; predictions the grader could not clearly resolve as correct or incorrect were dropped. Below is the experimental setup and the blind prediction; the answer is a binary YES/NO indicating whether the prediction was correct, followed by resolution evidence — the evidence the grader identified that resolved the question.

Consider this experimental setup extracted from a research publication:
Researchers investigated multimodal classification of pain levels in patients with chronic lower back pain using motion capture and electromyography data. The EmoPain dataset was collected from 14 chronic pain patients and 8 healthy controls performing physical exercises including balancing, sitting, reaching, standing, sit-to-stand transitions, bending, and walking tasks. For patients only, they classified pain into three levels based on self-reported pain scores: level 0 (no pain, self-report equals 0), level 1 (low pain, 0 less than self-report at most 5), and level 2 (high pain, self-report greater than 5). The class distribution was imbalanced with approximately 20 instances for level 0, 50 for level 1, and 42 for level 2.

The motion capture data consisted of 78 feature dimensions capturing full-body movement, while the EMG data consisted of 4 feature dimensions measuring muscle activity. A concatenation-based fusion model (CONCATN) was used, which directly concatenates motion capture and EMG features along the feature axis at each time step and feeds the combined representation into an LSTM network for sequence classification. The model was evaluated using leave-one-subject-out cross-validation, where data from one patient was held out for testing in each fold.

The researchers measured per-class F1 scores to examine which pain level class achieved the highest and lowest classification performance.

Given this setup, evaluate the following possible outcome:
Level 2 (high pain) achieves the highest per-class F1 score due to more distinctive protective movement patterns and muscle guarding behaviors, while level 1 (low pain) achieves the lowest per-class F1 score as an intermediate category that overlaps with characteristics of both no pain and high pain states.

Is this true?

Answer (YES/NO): NO